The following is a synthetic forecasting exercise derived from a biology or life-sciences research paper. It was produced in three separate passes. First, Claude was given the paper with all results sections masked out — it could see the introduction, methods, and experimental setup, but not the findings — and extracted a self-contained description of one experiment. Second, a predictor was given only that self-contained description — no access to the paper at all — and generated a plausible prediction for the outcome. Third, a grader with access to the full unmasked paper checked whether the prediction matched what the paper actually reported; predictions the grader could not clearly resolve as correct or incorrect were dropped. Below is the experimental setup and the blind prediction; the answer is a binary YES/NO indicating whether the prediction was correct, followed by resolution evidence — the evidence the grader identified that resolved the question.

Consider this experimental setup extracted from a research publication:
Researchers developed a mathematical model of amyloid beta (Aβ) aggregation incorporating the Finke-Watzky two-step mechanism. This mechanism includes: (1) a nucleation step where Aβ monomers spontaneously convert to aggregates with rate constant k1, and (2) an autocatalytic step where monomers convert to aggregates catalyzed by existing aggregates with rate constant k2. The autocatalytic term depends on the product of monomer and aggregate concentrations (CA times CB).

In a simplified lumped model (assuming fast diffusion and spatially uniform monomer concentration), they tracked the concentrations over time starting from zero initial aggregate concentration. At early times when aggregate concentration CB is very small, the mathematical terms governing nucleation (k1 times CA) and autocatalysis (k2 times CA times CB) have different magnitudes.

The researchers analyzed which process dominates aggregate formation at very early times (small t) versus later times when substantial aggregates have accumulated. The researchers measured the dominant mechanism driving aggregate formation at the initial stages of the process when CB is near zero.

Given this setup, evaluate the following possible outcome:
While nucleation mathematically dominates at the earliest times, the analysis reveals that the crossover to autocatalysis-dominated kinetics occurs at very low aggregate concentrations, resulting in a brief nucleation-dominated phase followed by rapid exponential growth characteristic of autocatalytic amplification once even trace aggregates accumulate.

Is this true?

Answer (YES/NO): NO